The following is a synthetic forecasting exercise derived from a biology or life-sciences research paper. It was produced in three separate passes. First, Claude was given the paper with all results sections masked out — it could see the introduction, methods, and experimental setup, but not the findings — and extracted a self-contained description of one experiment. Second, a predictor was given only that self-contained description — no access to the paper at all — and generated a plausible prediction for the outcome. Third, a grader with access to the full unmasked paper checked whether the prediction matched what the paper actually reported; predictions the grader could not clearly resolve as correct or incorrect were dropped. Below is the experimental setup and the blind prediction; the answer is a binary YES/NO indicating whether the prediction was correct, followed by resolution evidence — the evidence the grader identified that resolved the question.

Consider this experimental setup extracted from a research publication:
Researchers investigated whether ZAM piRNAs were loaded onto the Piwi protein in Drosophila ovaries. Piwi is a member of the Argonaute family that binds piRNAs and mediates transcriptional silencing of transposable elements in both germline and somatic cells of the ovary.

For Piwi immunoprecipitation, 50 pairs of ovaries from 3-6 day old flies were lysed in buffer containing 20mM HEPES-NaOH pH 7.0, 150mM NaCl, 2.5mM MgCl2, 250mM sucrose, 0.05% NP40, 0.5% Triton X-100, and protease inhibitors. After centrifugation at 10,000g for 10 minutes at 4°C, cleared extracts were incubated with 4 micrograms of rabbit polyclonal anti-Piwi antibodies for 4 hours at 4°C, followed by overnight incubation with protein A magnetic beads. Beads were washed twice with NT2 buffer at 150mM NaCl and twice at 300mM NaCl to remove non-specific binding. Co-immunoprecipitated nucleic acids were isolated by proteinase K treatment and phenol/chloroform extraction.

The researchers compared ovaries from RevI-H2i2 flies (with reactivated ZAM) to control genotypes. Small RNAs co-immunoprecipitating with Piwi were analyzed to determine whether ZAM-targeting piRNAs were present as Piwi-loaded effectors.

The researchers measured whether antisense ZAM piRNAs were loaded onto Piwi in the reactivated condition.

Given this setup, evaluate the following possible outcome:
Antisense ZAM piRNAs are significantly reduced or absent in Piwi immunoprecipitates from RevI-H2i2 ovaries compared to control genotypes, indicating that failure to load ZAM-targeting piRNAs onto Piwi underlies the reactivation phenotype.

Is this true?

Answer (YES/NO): NO